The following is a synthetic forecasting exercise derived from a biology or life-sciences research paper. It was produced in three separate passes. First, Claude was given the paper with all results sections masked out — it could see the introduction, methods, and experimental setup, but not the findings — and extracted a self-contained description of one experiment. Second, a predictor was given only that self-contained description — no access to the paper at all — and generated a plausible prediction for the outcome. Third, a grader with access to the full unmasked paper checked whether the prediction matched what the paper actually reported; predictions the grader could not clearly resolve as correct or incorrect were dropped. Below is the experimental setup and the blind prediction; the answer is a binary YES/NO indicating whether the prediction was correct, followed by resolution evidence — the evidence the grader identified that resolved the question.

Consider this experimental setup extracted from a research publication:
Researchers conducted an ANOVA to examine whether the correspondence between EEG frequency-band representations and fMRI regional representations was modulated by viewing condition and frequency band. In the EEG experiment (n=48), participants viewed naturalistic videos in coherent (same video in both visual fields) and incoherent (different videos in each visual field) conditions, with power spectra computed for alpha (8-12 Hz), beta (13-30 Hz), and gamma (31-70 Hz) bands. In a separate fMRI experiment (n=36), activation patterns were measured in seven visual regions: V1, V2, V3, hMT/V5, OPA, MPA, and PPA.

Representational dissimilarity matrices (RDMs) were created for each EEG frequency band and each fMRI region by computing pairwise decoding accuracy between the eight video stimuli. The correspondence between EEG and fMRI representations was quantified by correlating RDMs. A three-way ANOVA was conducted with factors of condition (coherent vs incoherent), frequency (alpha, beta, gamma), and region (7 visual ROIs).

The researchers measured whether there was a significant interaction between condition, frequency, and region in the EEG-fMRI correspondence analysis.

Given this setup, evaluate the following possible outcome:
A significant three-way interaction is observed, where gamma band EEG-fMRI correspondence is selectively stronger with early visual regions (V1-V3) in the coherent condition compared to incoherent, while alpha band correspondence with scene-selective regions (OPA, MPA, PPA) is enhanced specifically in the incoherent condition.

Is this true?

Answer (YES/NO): NO